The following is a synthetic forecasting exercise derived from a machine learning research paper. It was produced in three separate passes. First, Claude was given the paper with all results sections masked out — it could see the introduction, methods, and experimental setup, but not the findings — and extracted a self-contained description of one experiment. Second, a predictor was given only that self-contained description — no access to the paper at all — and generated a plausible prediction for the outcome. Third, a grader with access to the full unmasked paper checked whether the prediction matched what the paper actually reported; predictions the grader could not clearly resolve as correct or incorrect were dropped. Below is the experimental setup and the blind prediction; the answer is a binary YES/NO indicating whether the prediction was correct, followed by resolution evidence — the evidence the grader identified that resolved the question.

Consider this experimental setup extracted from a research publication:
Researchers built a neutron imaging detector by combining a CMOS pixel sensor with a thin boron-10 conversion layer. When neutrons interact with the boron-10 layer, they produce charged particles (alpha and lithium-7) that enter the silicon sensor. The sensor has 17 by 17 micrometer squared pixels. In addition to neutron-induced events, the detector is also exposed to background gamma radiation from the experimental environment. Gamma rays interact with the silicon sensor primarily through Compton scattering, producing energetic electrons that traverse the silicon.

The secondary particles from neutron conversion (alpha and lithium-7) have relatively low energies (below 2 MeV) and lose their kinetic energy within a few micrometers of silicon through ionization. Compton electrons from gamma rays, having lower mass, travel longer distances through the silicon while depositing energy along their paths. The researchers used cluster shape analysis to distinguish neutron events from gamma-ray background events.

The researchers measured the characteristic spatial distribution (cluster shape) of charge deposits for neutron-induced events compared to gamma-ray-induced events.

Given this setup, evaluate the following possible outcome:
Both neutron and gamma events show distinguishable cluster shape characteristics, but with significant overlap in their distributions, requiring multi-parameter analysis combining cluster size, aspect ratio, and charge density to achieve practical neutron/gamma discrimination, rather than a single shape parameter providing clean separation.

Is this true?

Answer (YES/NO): NO